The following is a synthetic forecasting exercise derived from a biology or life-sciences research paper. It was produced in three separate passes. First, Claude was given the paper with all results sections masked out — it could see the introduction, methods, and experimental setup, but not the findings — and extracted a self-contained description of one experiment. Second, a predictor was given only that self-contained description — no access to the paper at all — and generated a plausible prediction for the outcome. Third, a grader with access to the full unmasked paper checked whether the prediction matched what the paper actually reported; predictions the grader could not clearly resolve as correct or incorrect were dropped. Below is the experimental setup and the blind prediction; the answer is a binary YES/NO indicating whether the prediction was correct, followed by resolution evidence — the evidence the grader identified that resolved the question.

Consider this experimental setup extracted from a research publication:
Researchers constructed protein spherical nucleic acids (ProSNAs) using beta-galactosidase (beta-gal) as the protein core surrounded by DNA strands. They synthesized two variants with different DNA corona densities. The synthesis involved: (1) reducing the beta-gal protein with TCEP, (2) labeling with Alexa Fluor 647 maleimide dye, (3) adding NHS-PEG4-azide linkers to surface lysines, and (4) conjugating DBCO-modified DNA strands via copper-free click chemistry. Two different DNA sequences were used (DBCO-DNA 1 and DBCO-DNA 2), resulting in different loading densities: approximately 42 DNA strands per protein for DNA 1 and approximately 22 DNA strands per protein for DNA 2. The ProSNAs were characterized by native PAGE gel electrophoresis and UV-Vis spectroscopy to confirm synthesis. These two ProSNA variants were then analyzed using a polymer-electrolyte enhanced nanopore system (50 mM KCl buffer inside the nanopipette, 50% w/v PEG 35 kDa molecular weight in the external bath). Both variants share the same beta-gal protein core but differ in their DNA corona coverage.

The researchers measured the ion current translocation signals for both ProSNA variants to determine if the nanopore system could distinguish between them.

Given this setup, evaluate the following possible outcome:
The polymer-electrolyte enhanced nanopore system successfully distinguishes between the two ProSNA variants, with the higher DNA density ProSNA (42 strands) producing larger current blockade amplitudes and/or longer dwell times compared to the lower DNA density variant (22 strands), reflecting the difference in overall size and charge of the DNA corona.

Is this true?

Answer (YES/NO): YES